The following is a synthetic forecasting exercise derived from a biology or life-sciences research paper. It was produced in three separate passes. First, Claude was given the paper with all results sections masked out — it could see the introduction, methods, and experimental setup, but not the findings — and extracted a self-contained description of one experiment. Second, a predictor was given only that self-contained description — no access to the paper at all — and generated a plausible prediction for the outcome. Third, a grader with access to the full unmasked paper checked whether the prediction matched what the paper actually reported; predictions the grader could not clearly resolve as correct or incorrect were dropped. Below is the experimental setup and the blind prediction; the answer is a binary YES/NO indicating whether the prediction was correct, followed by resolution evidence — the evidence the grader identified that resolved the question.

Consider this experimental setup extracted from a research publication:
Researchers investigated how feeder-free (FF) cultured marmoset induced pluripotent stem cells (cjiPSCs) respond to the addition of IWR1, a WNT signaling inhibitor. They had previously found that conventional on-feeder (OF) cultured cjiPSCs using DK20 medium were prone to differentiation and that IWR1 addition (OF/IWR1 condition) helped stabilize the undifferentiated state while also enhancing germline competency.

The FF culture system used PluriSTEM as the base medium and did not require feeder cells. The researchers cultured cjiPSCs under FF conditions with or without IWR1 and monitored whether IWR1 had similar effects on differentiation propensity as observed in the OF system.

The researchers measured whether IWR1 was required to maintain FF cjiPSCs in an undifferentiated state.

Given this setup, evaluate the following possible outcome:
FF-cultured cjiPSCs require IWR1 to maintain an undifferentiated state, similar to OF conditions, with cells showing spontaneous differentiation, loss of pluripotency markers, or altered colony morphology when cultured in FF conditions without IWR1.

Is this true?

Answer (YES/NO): NO